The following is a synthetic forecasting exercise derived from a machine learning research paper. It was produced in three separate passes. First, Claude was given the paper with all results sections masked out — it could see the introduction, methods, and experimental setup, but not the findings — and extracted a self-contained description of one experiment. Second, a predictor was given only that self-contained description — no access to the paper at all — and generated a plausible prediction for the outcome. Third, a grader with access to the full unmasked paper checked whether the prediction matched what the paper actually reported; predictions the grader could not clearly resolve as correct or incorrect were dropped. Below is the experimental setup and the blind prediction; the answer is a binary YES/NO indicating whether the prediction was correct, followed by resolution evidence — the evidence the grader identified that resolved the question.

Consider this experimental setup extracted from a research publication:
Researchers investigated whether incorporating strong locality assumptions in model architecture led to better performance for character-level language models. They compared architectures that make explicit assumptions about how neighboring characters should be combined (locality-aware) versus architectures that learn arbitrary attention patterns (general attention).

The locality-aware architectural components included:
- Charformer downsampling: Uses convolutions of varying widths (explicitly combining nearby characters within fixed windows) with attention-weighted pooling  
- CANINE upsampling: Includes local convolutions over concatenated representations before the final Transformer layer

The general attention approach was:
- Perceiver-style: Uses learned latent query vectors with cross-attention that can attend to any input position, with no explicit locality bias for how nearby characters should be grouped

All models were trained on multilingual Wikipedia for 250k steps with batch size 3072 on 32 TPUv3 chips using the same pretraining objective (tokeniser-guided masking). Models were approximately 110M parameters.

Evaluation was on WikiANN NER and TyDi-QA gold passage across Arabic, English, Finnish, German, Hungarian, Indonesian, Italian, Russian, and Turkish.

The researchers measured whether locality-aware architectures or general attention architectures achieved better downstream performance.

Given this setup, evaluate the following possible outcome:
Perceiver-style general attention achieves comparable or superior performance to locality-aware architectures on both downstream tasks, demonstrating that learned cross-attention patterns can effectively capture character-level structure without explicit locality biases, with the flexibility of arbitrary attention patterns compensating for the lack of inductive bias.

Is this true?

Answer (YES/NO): NO